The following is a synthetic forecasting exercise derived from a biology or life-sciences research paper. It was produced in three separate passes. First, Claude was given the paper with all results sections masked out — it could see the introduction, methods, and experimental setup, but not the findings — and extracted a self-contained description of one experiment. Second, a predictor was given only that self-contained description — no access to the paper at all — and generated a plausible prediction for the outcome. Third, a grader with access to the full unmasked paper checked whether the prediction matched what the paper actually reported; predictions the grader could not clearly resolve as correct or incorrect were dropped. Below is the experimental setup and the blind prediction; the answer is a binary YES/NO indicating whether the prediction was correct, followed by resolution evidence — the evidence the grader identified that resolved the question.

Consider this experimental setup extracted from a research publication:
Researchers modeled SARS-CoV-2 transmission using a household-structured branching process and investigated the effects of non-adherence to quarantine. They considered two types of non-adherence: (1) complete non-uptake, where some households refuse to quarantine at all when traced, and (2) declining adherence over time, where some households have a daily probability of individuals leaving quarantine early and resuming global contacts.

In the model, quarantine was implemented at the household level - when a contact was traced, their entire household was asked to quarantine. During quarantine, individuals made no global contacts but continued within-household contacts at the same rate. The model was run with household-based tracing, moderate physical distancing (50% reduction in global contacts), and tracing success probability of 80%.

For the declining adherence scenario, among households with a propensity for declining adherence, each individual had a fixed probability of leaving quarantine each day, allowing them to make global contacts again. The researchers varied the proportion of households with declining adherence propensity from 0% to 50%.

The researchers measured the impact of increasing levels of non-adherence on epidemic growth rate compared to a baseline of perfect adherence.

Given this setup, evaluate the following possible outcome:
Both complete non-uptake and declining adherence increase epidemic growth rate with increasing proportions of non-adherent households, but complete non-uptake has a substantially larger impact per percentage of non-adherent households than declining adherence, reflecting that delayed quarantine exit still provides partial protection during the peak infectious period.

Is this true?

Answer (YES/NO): NO